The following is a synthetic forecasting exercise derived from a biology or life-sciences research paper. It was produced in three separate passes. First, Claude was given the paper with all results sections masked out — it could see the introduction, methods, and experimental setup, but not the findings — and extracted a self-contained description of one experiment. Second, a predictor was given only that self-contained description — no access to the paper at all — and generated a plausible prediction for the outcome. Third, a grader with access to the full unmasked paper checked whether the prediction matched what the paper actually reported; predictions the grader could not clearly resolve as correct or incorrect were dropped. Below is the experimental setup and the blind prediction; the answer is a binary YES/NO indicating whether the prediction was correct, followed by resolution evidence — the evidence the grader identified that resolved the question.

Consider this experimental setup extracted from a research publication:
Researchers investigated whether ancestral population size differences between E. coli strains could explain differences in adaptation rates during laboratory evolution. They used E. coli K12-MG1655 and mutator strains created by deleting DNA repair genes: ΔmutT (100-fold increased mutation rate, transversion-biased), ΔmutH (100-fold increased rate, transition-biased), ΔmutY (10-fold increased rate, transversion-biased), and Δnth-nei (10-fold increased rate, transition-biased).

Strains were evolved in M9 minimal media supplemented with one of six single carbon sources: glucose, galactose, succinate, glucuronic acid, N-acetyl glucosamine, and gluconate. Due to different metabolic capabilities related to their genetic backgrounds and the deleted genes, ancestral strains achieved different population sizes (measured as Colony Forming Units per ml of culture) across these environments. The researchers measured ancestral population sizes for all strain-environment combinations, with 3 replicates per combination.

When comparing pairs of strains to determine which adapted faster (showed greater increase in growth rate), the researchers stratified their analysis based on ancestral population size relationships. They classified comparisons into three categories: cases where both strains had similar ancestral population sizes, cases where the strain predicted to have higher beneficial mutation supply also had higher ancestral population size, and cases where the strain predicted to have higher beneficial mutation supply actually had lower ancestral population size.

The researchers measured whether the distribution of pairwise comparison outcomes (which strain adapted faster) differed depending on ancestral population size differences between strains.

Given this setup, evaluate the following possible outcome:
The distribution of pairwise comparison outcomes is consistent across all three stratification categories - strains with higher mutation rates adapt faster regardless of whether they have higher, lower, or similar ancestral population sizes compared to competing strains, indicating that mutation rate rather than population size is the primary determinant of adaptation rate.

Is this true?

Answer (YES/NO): NO